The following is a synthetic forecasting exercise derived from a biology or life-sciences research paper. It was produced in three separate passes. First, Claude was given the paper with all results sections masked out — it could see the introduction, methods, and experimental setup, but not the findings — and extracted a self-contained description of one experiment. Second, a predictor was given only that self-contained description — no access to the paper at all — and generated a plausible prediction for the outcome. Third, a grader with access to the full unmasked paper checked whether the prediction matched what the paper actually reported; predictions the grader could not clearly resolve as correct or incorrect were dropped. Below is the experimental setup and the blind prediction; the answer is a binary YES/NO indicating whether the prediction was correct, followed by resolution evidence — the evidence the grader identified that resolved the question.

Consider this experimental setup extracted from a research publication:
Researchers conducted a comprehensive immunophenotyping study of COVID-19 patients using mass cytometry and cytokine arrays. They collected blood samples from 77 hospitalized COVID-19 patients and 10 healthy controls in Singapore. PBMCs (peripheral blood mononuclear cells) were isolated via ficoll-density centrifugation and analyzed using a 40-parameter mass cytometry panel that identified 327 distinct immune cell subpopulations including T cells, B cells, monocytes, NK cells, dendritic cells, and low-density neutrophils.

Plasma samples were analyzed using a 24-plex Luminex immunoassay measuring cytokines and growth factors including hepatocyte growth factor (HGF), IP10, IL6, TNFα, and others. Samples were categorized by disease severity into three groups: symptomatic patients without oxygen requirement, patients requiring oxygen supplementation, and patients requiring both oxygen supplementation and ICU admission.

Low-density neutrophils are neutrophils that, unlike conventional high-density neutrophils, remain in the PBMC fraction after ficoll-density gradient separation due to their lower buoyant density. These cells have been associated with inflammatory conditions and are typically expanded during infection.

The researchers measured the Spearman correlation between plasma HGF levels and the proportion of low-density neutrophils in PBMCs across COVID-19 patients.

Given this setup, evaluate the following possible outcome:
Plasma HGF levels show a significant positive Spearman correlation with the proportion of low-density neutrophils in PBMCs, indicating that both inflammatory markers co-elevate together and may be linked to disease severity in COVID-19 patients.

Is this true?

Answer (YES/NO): YES